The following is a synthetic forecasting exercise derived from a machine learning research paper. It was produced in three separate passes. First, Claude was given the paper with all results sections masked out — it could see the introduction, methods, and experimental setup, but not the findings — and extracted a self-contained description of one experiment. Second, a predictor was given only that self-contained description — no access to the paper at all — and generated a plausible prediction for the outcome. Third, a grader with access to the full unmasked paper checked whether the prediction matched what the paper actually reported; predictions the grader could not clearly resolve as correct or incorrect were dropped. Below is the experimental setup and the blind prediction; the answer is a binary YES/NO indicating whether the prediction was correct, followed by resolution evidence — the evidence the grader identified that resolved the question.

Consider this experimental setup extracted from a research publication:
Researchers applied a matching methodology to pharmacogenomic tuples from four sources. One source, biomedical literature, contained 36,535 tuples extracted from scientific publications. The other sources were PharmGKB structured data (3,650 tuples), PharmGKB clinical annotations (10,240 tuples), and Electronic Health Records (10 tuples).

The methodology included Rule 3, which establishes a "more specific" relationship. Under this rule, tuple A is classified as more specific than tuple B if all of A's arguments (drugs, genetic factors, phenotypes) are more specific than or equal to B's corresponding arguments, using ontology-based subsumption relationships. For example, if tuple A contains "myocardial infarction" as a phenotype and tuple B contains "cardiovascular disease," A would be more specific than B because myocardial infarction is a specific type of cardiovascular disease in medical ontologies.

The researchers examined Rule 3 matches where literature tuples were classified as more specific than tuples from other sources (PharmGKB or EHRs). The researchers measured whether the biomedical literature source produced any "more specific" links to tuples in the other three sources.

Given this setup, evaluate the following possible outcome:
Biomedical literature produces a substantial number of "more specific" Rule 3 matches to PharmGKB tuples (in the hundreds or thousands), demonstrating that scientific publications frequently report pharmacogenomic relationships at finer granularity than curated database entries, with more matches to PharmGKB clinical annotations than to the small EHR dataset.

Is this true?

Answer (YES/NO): NO